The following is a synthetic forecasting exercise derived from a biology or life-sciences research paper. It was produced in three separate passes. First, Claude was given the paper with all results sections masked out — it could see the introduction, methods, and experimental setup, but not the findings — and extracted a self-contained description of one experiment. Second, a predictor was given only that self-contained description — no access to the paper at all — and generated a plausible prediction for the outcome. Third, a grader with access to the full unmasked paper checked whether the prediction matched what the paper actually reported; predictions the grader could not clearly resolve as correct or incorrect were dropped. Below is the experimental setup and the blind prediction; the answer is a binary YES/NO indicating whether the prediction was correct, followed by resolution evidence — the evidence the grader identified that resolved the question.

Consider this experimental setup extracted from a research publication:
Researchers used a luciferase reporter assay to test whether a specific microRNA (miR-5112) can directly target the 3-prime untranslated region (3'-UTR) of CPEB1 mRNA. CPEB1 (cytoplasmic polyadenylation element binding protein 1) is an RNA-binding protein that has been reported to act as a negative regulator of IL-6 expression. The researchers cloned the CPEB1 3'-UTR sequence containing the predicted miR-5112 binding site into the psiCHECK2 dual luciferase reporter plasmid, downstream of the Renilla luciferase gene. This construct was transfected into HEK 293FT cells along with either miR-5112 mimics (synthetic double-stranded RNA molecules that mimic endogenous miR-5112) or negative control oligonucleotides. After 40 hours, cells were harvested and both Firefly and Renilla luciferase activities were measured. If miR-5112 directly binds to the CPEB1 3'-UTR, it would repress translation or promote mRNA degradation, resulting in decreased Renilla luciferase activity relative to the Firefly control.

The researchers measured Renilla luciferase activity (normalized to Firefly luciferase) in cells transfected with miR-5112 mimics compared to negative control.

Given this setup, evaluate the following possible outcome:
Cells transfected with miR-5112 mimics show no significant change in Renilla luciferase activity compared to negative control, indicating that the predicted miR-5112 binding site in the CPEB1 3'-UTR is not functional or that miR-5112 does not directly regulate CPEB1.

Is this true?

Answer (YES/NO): NO